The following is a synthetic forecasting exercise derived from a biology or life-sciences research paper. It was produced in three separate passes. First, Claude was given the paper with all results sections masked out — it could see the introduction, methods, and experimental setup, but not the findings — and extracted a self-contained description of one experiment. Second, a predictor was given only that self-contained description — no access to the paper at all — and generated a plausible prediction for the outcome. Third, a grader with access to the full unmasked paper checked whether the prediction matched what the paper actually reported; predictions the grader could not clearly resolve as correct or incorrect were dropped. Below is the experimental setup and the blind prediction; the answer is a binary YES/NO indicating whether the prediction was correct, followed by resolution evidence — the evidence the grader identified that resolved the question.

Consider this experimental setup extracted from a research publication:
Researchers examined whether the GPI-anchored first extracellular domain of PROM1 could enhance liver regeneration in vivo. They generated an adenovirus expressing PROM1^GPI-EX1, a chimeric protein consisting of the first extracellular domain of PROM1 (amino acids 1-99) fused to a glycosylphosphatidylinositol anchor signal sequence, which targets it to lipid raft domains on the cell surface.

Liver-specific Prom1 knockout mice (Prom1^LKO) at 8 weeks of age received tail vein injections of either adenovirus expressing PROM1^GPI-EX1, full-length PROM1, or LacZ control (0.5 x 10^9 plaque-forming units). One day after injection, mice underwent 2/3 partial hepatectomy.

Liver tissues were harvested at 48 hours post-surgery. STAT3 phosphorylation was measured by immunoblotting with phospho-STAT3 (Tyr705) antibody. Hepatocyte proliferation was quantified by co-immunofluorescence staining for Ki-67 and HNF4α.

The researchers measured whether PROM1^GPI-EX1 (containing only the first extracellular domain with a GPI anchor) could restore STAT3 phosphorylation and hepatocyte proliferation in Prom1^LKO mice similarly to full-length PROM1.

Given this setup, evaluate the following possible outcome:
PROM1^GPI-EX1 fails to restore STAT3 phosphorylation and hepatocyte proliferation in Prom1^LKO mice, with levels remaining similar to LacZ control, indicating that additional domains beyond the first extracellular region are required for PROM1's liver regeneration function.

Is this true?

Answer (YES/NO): NO